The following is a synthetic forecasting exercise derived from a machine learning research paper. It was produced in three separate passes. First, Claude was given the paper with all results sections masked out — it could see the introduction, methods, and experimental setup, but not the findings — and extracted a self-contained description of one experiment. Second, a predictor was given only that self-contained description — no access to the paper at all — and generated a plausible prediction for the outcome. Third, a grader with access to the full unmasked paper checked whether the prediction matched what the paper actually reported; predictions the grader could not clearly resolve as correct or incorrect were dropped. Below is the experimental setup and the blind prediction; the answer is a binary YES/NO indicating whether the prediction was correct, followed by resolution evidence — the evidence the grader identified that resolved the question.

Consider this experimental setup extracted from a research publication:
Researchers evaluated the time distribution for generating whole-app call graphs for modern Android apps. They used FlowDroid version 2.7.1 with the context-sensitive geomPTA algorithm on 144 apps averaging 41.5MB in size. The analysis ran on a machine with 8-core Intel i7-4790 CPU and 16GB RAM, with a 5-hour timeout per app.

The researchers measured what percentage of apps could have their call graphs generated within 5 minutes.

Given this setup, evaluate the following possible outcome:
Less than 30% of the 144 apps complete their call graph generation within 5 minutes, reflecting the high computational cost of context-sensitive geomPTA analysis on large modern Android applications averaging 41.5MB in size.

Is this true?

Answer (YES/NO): YES